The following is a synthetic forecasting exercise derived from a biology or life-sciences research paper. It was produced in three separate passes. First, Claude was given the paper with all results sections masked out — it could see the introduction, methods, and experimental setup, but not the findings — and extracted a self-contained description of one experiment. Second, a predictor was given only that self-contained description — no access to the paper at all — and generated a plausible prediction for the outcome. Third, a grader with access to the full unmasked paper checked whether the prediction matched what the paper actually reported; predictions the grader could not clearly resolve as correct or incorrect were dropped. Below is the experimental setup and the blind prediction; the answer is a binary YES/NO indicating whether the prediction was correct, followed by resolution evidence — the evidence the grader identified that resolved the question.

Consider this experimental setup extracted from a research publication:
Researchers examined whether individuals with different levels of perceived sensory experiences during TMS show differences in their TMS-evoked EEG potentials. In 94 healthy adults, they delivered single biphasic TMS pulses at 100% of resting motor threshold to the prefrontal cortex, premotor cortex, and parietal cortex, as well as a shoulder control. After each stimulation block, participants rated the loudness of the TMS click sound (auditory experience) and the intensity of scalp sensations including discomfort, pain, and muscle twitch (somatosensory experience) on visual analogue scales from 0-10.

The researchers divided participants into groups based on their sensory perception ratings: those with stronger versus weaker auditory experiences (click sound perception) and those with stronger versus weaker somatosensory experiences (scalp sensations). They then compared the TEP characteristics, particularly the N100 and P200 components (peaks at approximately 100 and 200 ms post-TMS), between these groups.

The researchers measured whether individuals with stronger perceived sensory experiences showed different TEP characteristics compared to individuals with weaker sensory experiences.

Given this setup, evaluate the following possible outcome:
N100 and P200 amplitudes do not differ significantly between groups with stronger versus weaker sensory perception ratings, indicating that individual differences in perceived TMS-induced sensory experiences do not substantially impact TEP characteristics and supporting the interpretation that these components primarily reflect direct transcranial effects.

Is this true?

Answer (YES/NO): NO